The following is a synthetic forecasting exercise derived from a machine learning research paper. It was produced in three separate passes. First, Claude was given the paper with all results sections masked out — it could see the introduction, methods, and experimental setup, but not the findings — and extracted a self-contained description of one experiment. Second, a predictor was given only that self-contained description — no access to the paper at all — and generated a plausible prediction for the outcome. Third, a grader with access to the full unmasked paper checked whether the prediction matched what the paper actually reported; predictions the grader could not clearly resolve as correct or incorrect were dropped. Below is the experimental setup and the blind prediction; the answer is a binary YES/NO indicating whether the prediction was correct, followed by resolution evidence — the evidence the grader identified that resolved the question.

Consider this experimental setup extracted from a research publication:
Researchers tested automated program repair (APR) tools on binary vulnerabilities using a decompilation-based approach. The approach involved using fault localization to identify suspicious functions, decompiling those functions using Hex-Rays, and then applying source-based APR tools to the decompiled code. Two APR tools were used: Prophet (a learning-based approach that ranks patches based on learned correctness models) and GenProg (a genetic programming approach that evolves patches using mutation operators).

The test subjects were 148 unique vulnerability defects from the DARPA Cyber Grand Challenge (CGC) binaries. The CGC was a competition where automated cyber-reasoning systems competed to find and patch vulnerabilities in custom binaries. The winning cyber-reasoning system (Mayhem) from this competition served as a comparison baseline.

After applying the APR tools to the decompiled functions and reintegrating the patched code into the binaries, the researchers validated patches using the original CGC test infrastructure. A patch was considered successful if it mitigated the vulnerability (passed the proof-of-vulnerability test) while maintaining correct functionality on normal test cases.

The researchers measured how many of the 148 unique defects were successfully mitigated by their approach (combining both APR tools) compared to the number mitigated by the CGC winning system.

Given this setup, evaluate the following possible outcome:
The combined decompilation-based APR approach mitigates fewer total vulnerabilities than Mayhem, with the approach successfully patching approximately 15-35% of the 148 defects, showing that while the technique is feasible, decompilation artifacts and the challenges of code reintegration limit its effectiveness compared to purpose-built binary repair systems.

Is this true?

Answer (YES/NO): NO